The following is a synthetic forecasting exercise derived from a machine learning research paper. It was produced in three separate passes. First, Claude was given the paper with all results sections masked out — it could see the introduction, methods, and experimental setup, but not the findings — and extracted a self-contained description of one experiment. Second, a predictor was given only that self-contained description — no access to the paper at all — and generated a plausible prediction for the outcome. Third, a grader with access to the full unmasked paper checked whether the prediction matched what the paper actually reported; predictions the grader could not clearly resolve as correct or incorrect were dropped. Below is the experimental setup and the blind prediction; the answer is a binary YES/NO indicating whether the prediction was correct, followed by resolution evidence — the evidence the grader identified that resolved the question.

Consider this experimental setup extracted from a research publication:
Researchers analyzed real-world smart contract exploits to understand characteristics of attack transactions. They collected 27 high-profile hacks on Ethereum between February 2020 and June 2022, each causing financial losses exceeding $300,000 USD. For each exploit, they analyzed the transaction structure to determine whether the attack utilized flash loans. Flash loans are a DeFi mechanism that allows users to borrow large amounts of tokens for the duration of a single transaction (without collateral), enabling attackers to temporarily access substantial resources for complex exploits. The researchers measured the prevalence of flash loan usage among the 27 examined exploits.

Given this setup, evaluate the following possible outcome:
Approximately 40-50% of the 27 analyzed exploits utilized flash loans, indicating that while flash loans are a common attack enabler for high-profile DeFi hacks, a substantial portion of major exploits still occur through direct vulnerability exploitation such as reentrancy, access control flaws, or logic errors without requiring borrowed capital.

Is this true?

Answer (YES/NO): NO